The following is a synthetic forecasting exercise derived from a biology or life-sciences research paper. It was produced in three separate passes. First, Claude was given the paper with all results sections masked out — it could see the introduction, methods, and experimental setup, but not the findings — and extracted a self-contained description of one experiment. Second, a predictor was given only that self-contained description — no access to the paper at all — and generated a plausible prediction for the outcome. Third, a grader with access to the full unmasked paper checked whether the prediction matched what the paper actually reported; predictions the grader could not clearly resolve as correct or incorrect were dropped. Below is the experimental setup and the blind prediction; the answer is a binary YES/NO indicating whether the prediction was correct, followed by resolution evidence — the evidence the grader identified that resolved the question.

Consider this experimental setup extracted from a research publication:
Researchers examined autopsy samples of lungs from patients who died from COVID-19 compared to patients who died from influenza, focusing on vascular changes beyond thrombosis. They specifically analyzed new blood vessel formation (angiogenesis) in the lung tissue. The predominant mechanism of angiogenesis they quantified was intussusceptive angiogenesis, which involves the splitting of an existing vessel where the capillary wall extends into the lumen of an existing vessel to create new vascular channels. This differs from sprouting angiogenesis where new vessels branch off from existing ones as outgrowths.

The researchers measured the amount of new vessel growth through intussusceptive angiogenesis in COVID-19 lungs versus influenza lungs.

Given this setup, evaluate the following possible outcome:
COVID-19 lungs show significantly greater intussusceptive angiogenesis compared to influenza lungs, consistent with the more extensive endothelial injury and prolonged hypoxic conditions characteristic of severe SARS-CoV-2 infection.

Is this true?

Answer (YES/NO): YES